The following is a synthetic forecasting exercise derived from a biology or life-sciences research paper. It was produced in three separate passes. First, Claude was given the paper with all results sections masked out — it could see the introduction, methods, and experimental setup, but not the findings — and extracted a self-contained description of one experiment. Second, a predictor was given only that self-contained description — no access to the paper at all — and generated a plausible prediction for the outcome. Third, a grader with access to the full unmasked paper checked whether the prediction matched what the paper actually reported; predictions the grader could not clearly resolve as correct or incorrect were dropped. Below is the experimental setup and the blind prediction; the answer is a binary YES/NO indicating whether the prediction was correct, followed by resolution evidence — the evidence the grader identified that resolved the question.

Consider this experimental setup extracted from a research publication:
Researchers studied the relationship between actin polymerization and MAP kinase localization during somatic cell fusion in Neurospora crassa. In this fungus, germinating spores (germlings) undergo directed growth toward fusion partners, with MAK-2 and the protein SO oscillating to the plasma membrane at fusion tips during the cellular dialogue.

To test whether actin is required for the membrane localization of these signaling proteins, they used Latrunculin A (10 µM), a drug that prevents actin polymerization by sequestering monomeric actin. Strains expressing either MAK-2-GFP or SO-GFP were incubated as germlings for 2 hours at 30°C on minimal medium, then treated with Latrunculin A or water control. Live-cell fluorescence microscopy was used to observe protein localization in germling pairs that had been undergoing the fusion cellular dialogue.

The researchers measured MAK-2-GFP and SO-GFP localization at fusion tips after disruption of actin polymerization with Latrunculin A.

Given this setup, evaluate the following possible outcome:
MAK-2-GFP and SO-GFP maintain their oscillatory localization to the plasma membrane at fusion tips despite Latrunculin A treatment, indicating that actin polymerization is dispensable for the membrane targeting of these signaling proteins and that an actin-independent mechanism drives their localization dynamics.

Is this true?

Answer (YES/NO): NO